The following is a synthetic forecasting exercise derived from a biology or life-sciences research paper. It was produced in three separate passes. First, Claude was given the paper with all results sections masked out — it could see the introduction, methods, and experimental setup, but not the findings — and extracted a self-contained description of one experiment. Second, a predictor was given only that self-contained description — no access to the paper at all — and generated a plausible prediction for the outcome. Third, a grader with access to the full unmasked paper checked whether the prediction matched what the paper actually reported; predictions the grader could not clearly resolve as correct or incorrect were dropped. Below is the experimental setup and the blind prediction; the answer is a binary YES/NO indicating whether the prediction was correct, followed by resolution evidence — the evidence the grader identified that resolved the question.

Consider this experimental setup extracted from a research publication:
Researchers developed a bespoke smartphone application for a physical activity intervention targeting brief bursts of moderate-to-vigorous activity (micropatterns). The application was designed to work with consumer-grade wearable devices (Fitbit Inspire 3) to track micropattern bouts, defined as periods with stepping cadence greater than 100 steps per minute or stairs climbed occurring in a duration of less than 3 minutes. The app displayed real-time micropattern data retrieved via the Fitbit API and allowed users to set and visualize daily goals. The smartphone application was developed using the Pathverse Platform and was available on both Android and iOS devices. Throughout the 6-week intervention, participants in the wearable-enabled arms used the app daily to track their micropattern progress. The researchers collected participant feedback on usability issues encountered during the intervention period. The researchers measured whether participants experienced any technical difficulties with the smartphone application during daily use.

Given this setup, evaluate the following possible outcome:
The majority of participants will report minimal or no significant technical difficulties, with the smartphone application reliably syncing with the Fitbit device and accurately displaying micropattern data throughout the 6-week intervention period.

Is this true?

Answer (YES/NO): NO